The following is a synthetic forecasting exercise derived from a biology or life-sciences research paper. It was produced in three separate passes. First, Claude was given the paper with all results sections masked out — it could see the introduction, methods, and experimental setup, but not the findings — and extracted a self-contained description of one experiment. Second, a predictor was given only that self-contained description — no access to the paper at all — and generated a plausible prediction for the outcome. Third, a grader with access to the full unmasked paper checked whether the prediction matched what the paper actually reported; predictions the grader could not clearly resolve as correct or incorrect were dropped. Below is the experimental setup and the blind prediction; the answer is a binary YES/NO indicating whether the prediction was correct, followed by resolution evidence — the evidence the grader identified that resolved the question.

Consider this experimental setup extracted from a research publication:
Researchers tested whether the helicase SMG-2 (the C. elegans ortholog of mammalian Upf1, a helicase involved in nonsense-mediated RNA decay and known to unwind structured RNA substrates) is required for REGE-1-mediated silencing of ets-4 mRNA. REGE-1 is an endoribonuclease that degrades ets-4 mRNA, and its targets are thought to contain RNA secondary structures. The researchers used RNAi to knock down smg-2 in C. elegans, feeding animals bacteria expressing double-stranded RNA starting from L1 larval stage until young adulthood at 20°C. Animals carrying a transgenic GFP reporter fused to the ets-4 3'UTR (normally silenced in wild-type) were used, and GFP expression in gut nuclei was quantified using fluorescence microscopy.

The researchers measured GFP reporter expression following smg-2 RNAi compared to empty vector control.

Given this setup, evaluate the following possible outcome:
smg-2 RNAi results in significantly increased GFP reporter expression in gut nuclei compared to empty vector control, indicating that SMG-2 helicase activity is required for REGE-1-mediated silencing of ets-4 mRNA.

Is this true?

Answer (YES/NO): NO